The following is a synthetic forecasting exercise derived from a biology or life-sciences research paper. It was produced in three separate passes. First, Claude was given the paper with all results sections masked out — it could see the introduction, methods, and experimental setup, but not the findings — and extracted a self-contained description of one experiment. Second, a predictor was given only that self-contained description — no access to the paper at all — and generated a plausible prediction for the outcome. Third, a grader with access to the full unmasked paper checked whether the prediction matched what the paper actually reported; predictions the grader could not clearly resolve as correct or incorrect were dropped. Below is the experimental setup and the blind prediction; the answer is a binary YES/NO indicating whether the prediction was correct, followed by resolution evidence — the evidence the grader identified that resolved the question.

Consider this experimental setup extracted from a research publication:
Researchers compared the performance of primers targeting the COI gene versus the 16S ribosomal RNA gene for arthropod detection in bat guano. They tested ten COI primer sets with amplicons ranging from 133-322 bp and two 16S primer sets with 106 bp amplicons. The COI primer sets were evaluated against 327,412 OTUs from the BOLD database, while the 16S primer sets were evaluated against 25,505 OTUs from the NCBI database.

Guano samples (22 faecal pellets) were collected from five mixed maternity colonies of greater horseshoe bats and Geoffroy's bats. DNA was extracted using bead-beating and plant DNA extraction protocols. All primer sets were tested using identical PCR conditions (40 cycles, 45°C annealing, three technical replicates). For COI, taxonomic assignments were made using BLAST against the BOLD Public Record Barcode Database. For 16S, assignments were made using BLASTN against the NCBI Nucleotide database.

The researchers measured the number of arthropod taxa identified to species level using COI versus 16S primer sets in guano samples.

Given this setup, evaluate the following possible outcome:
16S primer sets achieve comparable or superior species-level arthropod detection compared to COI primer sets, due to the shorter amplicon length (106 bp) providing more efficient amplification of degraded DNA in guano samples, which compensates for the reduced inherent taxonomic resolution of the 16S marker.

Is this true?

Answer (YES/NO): NO